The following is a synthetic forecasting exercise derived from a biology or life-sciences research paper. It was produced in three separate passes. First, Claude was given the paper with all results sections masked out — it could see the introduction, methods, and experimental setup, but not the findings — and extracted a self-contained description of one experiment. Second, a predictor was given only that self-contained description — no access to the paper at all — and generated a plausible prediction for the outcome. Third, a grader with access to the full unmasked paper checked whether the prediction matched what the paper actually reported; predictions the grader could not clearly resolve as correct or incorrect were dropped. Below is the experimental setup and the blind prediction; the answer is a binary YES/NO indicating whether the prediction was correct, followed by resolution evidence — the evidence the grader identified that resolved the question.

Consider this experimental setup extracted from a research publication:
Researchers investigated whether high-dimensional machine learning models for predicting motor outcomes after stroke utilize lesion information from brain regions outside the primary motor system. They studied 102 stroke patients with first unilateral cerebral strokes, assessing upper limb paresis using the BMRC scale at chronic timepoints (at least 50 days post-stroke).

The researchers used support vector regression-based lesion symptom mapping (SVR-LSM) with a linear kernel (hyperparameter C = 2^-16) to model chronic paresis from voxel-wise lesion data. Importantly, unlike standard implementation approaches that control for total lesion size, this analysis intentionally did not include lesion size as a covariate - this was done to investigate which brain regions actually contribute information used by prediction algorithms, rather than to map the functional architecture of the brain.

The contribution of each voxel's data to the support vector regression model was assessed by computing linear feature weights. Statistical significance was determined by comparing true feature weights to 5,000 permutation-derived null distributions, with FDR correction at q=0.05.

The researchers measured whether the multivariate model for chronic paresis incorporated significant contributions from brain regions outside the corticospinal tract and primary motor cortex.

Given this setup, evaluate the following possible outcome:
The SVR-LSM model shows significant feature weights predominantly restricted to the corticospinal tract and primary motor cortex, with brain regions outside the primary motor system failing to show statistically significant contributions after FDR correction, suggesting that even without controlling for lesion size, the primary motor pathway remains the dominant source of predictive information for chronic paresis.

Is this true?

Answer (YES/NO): NO